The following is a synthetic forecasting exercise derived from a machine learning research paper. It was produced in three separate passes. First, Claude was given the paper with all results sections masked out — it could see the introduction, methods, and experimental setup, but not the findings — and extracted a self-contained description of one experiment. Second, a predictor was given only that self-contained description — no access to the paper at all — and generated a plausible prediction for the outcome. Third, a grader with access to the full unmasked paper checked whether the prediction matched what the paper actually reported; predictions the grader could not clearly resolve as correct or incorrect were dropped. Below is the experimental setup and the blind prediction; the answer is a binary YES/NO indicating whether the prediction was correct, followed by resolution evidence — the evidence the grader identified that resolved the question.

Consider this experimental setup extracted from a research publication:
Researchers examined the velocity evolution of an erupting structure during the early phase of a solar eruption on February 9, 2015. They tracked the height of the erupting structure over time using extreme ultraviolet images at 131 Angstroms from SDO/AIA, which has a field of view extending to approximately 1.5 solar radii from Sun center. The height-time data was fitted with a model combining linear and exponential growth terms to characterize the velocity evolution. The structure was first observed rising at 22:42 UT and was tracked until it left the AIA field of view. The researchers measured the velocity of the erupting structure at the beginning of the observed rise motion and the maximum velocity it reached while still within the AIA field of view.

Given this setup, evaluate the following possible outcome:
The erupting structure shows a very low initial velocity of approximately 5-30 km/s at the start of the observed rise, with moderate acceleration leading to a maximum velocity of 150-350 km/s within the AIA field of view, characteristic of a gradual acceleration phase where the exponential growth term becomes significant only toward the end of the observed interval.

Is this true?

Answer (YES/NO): NO